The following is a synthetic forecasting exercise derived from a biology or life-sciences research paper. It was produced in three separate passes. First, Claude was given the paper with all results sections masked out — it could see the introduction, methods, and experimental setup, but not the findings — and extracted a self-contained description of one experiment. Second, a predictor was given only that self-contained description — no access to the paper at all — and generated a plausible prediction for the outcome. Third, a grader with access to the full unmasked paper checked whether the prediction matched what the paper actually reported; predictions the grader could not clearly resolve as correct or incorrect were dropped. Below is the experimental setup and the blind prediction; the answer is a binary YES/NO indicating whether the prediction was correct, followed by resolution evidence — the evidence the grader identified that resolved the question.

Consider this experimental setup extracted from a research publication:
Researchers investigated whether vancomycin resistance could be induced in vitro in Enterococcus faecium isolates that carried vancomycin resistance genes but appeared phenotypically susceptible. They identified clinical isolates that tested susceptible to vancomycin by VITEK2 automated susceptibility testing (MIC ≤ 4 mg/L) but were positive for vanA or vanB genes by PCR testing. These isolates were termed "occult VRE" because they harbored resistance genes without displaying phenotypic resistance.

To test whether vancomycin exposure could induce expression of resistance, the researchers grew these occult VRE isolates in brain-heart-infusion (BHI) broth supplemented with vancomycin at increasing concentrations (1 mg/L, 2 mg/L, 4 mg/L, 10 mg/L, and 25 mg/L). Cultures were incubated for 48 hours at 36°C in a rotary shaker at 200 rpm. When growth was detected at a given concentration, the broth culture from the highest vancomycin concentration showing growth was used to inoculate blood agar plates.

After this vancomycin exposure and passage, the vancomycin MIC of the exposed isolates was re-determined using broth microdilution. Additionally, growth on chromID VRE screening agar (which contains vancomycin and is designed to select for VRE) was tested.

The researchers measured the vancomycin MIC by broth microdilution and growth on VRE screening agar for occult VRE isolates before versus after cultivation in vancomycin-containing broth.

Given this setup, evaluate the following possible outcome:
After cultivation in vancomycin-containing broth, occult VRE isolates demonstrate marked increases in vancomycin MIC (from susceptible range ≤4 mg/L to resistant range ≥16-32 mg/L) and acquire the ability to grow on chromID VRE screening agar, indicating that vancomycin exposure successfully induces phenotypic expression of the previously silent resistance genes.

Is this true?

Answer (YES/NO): NO